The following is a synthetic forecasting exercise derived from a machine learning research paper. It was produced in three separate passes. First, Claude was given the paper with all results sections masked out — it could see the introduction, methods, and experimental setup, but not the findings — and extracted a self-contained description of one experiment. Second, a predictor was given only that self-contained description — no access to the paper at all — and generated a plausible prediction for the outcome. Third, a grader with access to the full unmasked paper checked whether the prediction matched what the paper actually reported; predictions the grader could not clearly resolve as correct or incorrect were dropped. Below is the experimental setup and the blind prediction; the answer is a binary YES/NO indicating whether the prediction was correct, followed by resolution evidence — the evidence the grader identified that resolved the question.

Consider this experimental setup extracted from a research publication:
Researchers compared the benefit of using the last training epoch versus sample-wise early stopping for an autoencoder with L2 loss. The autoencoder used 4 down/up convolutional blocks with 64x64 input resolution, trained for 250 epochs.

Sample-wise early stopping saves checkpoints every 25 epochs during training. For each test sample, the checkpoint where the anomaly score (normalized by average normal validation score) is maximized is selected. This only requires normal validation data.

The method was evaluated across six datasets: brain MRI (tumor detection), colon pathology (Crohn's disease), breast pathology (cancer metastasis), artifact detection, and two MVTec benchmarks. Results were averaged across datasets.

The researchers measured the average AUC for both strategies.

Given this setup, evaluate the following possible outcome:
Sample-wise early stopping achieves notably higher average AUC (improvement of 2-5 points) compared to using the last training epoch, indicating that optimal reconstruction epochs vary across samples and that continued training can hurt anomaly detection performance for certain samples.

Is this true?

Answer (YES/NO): NO